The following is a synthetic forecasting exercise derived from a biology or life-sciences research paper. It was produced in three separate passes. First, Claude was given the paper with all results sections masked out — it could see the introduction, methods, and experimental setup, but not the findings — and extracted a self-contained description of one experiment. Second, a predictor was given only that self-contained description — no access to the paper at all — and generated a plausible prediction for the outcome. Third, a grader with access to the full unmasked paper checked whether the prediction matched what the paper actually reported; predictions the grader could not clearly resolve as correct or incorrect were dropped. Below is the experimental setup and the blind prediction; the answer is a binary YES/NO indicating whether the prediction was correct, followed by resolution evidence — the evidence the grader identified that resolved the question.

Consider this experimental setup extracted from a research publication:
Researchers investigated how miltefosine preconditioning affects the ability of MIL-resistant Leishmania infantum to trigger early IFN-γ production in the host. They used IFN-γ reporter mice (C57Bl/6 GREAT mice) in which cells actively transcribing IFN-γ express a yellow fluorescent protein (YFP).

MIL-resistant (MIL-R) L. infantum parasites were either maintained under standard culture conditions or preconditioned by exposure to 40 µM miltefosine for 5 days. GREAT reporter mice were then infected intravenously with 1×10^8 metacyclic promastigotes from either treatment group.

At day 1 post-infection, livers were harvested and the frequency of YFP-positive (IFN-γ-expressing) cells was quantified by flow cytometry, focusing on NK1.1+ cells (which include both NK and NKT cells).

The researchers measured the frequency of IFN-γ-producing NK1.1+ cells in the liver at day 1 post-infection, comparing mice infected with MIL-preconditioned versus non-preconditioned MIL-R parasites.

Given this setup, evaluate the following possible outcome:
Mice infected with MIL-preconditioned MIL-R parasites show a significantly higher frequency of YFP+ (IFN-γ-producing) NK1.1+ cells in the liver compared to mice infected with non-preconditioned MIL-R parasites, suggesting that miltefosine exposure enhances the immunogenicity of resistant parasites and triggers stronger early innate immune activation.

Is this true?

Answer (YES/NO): NO